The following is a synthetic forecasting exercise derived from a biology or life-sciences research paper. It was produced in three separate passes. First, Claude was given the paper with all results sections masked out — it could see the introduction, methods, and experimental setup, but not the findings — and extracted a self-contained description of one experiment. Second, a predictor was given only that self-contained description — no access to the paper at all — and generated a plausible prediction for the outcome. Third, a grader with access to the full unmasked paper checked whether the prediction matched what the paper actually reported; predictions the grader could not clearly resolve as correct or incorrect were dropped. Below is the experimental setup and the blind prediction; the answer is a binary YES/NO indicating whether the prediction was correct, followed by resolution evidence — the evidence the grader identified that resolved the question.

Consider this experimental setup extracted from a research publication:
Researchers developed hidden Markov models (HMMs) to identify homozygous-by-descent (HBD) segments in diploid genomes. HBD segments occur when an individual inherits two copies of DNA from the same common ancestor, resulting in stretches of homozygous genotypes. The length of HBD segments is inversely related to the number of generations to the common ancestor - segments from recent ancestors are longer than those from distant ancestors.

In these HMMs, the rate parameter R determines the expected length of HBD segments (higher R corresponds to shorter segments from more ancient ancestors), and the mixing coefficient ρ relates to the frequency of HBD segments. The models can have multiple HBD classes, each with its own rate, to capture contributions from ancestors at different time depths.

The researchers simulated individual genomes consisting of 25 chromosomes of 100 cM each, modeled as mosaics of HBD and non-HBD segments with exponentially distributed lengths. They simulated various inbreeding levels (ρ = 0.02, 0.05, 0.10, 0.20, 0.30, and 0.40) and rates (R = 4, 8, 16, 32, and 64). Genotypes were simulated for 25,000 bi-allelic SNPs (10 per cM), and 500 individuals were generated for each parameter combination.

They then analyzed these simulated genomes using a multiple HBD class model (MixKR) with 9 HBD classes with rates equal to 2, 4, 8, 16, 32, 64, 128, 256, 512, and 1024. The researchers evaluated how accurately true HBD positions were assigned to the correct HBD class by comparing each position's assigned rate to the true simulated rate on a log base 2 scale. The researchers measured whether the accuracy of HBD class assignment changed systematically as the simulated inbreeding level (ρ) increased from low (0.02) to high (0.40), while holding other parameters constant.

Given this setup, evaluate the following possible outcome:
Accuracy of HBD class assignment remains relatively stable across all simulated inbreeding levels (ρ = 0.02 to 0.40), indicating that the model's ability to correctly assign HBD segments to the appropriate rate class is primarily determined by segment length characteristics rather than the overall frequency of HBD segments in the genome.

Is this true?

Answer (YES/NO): NO